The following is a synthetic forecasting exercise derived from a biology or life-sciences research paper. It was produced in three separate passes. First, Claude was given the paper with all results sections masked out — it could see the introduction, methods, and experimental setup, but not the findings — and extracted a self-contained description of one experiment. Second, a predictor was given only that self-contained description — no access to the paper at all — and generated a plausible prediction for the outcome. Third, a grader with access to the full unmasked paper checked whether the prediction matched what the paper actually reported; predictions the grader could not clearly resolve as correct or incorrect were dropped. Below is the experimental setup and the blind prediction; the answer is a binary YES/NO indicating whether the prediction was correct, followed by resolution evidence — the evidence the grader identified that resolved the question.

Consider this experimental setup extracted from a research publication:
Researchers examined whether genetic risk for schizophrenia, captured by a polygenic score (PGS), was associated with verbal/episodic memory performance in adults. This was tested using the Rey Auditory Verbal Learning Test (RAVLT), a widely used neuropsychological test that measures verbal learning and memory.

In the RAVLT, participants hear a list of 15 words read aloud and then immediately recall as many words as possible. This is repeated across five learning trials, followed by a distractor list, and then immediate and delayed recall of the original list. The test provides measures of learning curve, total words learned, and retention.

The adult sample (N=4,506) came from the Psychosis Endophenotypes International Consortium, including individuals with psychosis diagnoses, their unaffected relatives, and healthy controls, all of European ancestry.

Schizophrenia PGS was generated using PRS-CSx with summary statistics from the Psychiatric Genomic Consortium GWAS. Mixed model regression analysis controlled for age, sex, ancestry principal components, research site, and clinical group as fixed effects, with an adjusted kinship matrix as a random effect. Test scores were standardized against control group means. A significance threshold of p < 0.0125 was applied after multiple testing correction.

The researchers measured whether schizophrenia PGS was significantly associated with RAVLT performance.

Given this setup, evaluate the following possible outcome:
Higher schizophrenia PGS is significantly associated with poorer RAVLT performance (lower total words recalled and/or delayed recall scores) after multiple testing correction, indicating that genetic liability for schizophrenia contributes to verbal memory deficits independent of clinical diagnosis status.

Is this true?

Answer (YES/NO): NO